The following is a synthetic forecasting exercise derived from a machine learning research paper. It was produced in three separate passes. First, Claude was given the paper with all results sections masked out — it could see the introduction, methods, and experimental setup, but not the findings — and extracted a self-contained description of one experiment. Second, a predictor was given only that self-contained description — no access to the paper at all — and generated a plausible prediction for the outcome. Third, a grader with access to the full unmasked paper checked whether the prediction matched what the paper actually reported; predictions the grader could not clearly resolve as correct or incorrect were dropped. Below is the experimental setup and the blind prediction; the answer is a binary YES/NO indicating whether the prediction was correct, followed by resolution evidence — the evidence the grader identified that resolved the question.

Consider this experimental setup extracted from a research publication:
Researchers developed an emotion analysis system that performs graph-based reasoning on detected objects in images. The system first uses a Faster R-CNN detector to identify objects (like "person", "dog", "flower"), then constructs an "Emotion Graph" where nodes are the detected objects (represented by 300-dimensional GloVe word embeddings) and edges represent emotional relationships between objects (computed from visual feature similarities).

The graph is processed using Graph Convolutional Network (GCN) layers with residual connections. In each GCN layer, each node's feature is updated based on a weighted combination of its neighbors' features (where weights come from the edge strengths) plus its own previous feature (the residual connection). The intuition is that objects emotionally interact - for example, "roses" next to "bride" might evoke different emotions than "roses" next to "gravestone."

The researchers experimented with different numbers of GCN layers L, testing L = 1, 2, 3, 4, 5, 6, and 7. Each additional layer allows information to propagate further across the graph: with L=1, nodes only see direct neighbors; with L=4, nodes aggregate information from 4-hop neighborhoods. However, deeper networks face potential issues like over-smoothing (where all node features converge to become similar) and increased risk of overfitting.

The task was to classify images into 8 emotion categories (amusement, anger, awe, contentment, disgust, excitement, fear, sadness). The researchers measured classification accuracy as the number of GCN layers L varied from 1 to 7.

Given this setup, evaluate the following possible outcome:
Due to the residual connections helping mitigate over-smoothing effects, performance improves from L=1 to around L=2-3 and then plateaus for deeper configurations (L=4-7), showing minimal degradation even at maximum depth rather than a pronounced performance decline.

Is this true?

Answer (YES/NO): NO